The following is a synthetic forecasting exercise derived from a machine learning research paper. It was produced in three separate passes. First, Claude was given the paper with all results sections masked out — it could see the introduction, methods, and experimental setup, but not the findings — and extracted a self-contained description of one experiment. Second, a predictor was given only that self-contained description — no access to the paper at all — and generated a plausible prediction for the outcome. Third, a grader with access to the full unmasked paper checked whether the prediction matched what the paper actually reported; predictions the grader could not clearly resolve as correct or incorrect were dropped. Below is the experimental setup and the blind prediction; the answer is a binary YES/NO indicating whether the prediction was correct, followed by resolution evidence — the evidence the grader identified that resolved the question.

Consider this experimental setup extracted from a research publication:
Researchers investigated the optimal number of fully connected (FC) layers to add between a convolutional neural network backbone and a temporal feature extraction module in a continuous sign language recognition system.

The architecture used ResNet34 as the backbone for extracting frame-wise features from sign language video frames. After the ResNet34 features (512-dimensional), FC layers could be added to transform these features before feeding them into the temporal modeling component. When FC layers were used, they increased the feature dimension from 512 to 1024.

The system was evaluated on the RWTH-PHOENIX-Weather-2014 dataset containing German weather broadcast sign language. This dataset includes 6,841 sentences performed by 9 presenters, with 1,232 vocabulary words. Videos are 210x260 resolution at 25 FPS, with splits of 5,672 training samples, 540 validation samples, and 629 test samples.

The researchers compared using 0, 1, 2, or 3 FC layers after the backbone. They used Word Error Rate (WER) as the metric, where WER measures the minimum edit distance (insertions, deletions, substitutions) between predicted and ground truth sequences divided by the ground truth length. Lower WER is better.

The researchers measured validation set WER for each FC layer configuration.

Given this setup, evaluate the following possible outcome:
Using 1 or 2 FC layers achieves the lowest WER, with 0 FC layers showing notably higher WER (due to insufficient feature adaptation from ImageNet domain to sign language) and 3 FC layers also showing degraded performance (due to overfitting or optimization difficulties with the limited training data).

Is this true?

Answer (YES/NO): YES